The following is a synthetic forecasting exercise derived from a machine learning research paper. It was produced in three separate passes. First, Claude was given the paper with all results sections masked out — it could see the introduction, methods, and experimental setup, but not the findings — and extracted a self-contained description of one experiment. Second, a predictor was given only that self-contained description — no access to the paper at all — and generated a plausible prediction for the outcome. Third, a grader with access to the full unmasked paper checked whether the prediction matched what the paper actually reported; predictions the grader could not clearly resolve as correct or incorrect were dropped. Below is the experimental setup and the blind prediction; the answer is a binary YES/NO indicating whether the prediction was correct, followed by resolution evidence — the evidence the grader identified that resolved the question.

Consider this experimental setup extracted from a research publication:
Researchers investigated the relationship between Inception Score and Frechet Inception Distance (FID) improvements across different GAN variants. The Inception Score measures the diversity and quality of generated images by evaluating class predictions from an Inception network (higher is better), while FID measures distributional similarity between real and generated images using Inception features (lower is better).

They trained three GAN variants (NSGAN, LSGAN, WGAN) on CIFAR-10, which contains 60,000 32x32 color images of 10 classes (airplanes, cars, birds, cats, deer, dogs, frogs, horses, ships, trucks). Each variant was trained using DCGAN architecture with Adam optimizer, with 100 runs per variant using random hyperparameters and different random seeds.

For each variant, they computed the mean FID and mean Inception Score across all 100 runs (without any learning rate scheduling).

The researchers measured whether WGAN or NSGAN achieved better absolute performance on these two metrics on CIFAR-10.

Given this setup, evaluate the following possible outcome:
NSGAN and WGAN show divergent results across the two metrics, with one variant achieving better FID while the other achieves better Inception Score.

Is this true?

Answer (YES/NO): NO